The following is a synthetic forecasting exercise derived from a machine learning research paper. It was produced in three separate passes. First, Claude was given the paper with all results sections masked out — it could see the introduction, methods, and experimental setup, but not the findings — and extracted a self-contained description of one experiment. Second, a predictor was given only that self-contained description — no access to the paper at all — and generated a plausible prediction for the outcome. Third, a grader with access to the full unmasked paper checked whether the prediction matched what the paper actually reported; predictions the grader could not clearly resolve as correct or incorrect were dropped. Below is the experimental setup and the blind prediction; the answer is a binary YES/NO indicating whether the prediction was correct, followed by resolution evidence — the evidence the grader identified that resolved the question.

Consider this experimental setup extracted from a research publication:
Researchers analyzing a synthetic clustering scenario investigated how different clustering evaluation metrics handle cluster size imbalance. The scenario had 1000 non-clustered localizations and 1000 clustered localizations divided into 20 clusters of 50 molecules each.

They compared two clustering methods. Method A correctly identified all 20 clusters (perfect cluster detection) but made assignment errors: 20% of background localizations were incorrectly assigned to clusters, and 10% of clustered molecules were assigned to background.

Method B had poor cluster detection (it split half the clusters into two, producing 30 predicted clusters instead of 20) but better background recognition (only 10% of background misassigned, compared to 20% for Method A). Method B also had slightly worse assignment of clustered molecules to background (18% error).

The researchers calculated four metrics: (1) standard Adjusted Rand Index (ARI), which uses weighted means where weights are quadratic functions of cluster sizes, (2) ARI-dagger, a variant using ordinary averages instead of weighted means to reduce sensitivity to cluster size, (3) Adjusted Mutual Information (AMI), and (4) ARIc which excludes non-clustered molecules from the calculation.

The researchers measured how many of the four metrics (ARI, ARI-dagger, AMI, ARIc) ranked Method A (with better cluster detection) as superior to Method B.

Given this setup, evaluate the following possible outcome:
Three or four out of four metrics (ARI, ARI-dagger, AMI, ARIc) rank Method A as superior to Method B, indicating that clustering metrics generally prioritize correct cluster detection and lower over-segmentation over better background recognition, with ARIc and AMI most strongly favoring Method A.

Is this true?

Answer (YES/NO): NO